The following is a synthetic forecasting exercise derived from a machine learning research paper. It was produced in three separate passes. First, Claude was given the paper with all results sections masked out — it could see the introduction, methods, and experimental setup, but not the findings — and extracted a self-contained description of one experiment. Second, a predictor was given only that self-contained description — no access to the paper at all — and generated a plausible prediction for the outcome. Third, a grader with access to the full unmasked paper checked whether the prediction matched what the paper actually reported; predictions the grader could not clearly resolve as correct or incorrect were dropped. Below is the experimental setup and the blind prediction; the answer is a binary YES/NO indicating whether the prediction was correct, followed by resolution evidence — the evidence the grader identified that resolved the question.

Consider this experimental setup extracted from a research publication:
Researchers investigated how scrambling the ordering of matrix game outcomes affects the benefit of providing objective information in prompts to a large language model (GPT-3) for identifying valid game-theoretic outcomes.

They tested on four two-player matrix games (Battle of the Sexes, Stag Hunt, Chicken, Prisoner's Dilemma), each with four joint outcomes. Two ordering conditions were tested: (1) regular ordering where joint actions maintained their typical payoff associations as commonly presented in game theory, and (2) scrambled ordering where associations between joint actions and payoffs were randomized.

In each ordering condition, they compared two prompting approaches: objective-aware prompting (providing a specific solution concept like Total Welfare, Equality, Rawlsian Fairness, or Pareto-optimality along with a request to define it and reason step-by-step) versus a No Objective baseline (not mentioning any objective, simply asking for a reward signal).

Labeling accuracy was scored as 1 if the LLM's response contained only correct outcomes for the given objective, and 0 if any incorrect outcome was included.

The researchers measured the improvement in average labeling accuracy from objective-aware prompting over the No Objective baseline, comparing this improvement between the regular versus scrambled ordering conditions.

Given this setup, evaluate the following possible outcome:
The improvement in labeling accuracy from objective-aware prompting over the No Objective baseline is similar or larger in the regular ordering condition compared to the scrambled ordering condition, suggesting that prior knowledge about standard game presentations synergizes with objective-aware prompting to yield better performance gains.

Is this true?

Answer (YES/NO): YES